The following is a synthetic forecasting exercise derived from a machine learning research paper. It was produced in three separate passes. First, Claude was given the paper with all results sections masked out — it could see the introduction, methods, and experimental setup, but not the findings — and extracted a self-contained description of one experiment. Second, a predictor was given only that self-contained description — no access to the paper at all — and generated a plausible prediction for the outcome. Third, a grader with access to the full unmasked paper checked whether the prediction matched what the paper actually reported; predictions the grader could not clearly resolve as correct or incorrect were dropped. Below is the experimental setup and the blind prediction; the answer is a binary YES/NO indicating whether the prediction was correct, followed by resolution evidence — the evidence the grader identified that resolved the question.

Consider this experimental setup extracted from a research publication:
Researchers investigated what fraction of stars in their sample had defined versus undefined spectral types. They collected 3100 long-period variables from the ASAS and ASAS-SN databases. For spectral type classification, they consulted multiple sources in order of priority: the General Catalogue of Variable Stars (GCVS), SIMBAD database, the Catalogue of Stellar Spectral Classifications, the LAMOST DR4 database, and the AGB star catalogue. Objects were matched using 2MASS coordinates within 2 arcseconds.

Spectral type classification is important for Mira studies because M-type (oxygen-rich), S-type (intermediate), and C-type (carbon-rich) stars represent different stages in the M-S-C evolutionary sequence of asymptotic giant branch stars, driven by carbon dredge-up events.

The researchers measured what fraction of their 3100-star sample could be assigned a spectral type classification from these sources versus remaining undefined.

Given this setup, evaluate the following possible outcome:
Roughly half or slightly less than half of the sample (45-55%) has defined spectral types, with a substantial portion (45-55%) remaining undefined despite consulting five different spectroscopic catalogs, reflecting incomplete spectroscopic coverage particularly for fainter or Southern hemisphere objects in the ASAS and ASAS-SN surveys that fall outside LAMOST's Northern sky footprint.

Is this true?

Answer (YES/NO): NO